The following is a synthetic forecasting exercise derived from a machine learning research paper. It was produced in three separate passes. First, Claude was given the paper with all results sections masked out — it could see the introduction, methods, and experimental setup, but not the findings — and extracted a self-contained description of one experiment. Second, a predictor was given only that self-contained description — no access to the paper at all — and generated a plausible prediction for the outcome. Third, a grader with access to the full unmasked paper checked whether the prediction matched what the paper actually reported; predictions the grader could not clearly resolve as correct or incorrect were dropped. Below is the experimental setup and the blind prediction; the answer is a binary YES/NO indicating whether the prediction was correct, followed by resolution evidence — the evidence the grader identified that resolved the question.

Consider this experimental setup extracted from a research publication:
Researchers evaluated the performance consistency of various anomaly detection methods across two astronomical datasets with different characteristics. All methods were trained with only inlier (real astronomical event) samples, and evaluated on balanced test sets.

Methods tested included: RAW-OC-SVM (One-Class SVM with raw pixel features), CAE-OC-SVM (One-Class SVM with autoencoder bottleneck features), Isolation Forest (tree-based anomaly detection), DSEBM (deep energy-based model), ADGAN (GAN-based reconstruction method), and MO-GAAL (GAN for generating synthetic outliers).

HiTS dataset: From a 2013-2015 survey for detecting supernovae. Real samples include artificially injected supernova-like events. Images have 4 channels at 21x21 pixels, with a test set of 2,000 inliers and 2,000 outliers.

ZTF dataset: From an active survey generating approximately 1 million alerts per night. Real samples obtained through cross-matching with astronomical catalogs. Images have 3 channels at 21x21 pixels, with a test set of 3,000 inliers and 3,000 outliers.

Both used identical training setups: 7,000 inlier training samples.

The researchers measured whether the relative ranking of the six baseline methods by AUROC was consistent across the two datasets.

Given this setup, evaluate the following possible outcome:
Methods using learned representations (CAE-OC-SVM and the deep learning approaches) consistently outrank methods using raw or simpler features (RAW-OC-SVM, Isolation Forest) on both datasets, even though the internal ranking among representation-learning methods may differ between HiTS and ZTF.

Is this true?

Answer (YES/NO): NO